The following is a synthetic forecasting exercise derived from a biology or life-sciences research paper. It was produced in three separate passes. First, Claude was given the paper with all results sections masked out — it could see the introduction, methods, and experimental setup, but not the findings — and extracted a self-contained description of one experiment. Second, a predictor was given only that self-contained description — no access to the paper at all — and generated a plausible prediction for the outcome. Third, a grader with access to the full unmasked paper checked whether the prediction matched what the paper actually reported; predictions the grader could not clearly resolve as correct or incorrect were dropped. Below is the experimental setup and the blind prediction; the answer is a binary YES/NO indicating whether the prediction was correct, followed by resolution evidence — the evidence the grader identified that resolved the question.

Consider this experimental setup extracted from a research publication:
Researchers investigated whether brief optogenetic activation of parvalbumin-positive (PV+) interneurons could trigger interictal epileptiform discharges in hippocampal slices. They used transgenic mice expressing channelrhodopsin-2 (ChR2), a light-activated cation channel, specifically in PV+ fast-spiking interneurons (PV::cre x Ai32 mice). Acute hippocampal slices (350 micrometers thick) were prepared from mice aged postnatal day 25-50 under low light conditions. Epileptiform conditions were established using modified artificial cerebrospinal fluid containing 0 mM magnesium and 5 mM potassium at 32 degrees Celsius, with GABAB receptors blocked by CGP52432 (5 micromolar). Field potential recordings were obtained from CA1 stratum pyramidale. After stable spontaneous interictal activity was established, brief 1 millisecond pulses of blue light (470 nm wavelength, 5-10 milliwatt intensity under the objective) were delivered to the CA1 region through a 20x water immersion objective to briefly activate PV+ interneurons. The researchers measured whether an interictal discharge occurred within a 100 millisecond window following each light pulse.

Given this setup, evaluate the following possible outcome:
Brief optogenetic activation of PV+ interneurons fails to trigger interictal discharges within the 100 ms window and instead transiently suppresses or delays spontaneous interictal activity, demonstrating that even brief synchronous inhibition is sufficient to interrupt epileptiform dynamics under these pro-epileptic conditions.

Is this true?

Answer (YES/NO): NO